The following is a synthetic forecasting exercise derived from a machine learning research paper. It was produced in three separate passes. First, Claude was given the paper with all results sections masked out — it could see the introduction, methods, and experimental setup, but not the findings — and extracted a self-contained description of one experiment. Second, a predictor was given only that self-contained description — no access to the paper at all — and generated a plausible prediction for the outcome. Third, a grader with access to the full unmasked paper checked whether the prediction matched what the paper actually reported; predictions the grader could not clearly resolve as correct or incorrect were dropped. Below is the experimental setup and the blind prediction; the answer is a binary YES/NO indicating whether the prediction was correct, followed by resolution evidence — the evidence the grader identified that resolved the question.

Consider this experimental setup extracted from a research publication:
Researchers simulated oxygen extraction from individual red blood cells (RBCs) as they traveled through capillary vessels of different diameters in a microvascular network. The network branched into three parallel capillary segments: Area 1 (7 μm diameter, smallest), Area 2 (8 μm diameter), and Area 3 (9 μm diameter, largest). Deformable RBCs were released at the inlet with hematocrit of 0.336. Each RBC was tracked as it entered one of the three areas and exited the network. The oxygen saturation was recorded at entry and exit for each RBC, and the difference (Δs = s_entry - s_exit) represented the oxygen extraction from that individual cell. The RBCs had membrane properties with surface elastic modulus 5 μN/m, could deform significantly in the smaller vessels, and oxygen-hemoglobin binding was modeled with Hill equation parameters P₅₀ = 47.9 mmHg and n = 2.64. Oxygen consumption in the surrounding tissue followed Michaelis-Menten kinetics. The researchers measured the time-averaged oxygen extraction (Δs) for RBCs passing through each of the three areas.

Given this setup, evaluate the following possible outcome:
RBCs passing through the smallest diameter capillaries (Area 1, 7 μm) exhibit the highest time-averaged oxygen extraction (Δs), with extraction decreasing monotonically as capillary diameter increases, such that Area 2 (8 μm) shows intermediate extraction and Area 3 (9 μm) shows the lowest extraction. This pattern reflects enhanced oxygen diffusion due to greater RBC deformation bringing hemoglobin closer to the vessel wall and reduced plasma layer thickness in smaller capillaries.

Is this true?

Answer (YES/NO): YES